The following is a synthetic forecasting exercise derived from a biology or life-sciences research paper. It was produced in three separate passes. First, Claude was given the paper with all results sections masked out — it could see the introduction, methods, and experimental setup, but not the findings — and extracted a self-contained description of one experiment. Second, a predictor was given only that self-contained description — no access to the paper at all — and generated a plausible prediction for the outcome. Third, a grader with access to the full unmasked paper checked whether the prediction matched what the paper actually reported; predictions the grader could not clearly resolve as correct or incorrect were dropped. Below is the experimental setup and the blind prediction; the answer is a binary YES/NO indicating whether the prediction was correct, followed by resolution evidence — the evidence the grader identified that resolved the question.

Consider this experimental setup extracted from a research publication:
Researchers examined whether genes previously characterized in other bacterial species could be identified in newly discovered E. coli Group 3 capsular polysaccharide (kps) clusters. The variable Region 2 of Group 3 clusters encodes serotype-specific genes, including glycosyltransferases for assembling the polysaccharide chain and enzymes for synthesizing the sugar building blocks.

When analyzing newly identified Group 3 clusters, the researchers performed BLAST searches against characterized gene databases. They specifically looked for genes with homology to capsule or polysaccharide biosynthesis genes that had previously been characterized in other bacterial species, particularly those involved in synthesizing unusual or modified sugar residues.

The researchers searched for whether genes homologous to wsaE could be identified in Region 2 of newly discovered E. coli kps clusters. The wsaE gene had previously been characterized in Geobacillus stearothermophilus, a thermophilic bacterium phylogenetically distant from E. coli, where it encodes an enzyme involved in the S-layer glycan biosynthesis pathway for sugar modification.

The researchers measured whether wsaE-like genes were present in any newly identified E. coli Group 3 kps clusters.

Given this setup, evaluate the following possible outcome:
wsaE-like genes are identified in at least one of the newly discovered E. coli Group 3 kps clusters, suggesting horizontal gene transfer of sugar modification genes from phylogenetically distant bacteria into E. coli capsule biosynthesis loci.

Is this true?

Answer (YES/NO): YES